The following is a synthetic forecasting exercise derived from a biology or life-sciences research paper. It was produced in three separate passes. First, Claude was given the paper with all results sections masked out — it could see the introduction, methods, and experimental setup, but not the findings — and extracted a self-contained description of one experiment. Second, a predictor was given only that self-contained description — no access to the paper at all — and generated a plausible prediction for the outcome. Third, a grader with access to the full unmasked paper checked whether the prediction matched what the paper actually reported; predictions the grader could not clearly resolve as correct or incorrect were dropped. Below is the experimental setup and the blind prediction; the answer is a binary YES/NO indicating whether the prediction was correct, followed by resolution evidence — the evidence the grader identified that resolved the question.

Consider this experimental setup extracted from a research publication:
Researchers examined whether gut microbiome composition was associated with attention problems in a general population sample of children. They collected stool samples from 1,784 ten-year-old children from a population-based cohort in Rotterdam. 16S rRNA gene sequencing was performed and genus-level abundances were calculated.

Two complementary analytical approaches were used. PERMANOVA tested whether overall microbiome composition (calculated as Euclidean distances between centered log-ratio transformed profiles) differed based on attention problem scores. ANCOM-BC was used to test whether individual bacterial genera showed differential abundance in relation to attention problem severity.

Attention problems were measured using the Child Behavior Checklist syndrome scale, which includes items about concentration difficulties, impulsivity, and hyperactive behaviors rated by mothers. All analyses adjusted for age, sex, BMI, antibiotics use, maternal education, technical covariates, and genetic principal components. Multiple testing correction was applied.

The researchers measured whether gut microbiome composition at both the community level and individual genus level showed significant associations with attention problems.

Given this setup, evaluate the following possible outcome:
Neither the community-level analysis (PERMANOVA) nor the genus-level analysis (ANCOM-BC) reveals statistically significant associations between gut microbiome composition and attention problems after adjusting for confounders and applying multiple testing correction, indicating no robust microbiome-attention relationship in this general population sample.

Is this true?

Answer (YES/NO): YES